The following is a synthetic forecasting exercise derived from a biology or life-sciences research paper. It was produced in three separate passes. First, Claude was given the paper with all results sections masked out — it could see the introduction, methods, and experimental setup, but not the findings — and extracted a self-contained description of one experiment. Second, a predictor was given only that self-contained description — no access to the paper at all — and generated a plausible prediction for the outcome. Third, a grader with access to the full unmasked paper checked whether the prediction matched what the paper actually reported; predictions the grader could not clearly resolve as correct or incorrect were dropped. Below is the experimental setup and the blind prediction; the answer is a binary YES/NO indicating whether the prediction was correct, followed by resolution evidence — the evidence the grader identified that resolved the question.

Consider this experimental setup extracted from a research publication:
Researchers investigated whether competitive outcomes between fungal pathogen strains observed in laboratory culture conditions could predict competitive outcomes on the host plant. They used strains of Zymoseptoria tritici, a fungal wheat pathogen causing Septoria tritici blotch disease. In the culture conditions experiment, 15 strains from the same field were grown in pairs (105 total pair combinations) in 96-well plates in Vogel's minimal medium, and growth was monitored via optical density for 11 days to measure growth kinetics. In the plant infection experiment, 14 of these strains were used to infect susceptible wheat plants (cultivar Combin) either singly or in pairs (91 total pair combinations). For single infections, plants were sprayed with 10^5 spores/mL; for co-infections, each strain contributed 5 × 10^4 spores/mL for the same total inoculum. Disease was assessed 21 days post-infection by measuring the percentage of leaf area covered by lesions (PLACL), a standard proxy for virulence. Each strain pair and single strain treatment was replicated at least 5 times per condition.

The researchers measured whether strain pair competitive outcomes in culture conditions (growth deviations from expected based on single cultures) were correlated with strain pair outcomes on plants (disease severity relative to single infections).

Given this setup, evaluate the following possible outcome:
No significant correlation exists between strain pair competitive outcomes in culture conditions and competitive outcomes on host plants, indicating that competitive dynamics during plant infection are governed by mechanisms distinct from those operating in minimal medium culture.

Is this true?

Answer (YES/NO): YES